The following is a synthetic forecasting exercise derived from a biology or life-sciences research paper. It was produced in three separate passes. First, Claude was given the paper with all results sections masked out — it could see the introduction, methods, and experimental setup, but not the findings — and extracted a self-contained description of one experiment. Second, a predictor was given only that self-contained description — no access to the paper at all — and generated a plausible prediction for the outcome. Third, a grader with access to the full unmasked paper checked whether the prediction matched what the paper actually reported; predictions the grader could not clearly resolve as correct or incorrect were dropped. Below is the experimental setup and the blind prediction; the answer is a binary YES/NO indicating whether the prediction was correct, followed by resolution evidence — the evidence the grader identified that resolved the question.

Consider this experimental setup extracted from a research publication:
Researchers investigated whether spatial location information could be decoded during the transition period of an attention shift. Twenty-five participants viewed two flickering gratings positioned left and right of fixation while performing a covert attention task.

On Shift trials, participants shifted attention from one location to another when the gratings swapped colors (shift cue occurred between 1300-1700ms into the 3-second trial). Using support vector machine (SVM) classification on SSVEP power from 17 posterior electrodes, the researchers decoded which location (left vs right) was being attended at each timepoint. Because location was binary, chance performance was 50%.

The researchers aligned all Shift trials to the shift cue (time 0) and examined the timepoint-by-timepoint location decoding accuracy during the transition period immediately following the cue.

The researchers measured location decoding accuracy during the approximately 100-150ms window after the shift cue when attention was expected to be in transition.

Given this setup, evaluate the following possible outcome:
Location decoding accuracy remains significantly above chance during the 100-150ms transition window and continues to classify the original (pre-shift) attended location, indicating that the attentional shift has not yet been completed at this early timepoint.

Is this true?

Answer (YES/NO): NO